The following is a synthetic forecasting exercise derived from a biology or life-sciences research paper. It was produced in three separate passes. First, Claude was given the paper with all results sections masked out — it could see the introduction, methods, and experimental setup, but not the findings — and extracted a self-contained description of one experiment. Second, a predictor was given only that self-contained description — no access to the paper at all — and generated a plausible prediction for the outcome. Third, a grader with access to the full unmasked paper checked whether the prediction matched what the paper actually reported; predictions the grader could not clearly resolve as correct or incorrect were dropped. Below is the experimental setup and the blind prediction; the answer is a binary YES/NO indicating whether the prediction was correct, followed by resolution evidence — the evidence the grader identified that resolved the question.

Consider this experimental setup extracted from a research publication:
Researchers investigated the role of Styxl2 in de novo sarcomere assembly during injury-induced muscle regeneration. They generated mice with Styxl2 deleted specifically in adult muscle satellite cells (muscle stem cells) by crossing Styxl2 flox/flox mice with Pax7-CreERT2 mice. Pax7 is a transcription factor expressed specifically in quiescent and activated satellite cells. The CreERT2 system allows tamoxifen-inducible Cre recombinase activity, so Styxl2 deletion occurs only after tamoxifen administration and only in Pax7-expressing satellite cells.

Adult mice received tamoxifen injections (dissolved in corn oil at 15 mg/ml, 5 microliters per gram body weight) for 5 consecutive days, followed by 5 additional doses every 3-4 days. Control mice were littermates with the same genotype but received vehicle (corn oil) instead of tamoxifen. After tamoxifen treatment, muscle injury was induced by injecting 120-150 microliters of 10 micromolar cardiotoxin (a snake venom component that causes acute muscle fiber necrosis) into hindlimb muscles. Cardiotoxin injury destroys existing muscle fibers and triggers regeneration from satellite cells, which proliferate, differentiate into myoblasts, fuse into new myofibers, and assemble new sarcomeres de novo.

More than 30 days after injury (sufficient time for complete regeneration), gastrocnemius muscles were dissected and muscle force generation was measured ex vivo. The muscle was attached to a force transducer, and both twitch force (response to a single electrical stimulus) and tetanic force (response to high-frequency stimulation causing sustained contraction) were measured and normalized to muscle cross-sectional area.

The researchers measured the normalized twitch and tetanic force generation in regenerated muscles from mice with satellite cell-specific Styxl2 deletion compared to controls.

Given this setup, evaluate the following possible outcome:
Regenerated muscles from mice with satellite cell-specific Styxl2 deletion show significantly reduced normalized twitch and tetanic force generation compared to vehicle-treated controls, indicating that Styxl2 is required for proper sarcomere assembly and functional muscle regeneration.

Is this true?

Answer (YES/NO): NO